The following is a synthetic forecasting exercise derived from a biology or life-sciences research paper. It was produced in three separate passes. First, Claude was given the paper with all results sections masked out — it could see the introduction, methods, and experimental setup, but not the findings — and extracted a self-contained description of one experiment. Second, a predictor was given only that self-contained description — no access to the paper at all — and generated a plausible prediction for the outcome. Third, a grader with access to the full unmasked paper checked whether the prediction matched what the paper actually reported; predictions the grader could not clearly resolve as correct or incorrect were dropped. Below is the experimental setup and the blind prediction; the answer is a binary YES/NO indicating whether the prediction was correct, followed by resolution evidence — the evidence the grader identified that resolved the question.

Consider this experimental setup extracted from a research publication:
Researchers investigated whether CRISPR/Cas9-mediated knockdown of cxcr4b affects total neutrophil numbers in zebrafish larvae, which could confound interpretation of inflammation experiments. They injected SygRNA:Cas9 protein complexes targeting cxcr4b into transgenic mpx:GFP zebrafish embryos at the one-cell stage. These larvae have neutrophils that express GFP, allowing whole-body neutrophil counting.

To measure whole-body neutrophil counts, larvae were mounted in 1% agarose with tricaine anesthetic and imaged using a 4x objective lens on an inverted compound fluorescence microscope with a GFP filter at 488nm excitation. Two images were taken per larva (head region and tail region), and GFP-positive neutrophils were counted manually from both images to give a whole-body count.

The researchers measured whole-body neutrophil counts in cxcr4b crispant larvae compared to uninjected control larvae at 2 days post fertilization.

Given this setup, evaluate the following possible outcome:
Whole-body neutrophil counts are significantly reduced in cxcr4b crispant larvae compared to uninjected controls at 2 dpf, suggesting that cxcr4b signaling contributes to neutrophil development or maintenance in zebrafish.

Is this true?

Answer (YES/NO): NO